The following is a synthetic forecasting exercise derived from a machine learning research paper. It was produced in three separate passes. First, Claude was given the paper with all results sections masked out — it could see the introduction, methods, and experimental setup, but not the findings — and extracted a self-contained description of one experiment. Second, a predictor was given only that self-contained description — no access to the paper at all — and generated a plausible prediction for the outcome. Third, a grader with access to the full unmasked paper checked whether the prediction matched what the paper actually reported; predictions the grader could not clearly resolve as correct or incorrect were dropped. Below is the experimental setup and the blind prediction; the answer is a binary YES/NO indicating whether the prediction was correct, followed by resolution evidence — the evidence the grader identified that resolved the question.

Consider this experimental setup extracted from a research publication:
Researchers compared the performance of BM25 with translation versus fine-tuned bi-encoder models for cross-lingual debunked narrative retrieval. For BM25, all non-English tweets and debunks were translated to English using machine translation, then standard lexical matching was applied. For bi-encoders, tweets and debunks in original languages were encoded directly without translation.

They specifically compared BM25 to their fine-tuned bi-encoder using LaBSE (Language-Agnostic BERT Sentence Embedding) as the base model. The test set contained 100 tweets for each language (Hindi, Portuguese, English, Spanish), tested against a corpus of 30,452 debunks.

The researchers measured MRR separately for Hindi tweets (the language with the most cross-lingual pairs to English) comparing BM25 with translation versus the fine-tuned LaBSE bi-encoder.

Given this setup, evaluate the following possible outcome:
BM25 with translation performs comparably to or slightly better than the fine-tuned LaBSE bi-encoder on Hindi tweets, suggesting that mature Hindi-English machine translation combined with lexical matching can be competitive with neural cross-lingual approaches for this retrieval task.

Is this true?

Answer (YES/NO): NO